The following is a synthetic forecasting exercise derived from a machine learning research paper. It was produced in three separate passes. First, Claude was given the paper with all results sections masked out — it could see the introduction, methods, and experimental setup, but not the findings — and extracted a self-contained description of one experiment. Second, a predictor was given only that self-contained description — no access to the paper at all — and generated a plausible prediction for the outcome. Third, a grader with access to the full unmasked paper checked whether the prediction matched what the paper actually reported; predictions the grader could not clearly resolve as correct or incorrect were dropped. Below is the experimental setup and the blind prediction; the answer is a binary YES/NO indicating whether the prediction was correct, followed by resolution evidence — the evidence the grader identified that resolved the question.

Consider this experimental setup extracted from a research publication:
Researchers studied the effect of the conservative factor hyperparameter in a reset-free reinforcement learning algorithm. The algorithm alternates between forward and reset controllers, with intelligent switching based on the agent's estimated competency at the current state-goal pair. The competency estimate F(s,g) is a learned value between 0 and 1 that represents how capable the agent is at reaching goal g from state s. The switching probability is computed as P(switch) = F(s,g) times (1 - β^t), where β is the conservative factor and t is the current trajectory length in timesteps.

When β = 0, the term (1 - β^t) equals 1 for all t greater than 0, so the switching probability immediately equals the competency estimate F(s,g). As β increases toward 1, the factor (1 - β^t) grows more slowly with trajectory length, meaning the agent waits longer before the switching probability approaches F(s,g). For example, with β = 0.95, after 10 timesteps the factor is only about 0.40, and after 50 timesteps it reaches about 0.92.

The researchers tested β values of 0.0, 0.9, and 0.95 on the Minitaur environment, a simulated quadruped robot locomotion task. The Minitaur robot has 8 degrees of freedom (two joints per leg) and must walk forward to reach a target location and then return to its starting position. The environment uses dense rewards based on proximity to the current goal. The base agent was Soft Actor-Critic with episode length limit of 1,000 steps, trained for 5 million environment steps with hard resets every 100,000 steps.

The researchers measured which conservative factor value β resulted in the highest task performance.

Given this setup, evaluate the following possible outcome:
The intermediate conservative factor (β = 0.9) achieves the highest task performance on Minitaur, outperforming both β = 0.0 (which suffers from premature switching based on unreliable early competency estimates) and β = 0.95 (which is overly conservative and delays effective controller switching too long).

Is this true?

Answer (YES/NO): NO